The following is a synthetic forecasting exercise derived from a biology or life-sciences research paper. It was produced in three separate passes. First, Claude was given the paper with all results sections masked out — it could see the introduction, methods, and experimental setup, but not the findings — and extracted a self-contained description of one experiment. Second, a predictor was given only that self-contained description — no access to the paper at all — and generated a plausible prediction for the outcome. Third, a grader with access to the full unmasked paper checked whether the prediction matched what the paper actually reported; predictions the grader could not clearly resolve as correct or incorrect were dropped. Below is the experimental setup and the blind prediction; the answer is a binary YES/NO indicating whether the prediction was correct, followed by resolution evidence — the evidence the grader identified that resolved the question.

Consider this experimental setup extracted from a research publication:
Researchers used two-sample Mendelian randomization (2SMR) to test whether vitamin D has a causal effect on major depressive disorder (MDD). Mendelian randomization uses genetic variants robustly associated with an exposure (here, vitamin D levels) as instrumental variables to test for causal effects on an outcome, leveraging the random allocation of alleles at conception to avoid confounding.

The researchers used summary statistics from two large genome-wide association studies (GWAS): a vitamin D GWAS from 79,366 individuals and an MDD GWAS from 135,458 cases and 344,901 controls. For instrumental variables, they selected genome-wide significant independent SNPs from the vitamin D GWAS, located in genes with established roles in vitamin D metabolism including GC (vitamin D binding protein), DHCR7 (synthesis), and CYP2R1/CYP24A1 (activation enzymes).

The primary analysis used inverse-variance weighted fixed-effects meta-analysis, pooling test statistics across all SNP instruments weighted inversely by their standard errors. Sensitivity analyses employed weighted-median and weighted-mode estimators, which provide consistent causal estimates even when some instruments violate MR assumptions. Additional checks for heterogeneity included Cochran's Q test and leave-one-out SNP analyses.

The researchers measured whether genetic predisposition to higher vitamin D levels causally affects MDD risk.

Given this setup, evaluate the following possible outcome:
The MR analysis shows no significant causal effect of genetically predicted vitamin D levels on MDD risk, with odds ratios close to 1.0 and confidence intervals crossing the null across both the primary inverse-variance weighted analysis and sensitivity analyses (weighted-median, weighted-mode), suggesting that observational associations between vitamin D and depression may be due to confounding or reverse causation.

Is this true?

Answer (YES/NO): YES